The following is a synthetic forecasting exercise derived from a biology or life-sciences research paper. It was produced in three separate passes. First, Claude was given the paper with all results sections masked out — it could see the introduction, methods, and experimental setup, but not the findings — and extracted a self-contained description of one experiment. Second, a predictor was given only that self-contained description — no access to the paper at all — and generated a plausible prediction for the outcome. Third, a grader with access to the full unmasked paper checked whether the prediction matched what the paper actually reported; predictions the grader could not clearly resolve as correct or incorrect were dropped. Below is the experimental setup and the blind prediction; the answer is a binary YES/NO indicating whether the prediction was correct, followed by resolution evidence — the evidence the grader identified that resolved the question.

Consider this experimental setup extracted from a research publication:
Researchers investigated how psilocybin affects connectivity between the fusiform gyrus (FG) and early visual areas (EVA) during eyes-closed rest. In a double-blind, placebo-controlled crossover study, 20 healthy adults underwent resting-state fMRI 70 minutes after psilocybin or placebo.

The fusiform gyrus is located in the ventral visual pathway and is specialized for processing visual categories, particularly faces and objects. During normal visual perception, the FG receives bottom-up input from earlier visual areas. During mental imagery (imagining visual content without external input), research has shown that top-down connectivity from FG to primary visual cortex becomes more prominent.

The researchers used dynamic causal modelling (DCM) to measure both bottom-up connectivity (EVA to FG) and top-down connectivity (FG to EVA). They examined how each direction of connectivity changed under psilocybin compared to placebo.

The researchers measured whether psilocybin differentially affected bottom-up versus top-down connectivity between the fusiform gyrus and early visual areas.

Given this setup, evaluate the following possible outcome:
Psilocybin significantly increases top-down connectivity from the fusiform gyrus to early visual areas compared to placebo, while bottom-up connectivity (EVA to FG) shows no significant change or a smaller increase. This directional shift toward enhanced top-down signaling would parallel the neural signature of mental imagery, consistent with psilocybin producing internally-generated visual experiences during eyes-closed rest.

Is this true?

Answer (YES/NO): NO